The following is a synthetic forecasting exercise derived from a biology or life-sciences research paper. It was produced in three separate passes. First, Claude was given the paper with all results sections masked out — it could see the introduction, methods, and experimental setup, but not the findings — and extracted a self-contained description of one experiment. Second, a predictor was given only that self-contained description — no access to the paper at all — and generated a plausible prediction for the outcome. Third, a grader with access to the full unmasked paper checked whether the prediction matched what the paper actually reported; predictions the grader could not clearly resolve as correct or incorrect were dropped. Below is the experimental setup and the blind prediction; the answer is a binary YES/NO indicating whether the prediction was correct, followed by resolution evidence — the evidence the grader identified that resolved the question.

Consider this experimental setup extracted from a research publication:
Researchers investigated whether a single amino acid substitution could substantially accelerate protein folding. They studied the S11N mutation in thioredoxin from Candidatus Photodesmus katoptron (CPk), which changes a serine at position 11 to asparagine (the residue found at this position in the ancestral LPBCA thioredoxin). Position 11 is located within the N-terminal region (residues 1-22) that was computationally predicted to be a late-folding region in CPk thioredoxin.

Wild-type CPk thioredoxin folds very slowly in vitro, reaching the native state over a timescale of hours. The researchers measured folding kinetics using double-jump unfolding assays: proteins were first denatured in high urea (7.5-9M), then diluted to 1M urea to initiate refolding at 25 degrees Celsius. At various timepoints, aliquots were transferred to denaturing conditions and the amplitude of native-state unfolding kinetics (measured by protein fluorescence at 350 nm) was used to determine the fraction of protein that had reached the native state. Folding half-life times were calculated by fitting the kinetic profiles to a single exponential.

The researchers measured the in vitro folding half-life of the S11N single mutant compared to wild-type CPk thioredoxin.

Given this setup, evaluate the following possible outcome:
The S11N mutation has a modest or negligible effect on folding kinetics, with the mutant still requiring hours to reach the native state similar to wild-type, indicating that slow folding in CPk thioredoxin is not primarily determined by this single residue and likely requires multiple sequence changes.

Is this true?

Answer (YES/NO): NO